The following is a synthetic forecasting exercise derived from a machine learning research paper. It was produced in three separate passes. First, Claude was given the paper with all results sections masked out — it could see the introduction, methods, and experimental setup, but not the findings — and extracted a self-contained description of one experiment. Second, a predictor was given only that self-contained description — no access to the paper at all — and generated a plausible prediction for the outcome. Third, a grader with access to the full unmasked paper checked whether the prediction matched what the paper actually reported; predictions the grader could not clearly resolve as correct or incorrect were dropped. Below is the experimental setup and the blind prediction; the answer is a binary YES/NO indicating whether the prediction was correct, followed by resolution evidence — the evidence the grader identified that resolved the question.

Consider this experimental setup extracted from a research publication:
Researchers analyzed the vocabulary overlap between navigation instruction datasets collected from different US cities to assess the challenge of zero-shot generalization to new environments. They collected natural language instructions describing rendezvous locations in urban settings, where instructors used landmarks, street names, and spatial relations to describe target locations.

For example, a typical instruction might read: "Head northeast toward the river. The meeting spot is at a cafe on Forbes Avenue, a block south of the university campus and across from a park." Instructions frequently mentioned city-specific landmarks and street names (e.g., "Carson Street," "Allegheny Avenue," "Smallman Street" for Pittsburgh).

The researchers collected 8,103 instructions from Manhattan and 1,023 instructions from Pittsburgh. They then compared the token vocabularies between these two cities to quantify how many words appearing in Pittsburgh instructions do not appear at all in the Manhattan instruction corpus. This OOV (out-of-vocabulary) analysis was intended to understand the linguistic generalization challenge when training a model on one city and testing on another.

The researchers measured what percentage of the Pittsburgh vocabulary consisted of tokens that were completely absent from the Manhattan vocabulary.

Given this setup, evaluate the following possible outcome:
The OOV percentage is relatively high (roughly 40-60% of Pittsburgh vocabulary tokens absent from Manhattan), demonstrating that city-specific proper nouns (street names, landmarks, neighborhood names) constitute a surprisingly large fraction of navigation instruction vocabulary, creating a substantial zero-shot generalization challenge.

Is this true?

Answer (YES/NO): NO